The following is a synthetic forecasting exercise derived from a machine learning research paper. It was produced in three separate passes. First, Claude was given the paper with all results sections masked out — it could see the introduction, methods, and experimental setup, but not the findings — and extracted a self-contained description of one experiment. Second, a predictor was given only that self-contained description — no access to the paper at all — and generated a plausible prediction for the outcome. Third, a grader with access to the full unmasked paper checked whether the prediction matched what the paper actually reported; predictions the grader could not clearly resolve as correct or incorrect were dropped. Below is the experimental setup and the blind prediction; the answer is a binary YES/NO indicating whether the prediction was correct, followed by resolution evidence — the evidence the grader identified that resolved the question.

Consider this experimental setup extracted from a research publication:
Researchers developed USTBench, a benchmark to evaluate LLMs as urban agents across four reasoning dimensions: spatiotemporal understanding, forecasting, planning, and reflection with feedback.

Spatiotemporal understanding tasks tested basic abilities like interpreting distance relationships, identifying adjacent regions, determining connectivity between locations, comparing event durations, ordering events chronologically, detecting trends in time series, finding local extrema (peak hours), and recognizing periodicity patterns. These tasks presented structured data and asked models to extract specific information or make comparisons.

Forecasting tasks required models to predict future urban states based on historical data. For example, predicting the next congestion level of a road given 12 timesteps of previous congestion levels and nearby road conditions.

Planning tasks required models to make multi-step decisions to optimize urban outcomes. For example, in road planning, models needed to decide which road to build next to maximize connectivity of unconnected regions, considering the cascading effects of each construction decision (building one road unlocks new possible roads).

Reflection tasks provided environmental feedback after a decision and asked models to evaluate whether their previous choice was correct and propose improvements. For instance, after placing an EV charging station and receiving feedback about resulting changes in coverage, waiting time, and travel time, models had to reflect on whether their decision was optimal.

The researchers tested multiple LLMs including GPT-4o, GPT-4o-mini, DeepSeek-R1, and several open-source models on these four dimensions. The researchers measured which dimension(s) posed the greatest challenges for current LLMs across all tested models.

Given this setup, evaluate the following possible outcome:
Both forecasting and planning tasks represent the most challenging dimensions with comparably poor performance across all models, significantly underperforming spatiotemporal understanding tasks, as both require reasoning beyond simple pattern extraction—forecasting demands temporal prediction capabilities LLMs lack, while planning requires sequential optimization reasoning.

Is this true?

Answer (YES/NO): NO